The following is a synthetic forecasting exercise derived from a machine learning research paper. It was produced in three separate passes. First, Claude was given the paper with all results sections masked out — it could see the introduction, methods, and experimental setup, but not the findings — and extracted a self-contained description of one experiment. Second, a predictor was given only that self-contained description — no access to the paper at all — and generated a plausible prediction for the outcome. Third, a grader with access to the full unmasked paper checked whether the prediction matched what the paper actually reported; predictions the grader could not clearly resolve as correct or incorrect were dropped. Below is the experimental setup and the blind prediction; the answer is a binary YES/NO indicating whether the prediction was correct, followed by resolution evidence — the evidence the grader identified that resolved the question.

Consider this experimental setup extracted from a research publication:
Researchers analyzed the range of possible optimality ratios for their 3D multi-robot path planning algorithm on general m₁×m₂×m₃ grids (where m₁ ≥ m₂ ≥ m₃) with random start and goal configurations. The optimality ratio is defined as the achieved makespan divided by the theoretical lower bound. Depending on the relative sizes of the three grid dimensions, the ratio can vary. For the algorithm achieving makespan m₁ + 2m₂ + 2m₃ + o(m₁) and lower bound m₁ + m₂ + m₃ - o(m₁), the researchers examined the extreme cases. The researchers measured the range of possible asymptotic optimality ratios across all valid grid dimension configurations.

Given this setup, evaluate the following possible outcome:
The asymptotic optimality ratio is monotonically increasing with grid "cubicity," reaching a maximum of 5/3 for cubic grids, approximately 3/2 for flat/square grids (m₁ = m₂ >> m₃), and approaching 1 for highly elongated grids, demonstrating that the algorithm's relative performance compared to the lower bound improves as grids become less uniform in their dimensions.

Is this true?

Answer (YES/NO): YES